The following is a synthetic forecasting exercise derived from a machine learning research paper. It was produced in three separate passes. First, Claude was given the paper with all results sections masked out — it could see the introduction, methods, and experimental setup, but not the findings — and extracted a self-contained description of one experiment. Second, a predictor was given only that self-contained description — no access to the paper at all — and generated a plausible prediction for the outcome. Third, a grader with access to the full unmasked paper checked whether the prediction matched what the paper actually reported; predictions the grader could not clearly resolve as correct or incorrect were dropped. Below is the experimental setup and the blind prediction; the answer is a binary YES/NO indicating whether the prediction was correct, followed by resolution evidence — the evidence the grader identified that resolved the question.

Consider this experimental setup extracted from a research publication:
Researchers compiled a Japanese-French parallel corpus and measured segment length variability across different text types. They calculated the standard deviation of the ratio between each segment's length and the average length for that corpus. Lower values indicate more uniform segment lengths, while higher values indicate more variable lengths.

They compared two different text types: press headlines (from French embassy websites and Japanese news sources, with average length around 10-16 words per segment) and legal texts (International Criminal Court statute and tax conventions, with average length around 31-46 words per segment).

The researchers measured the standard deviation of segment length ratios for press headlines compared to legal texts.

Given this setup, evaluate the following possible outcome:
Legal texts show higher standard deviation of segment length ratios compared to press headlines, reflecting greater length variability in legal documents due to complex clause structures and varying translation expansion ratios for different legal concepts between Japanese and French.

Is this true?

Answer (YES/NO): YES